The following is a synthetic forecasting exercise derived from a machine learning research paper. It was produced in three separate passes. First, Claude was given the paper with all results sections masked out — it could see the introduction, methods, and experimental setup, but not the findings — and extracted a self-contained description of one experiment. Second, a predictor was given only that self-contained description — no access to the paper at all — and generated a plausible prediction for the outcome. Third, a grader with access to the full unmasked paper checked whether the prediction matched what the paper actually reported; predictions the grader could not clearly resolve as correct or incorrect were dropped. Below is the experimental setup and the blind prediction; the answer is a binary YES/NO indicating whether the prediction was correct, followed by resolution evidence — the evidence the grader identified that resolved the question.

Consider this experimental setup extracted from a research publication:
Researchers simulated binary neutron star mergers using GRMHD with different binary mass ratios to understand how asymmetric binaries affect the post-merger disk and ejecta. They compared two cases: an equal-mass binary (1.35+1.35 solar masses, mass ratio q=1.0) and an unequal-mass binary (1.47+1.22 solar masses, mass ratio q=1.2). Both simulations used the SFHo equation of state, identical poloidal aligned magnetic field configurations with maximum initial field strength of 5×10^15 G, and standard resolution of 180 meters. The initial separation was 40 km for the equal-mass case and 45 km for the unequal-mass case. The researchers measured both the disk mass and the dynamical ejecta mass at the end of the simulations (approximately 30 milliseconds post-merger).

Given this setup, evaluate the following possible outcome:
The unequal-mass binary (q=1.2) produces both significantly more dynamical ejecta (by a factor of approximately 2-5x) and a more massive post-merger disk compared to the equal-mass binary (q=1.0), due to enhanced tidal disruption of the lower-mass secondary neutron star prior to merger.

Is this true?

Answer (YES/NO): NO